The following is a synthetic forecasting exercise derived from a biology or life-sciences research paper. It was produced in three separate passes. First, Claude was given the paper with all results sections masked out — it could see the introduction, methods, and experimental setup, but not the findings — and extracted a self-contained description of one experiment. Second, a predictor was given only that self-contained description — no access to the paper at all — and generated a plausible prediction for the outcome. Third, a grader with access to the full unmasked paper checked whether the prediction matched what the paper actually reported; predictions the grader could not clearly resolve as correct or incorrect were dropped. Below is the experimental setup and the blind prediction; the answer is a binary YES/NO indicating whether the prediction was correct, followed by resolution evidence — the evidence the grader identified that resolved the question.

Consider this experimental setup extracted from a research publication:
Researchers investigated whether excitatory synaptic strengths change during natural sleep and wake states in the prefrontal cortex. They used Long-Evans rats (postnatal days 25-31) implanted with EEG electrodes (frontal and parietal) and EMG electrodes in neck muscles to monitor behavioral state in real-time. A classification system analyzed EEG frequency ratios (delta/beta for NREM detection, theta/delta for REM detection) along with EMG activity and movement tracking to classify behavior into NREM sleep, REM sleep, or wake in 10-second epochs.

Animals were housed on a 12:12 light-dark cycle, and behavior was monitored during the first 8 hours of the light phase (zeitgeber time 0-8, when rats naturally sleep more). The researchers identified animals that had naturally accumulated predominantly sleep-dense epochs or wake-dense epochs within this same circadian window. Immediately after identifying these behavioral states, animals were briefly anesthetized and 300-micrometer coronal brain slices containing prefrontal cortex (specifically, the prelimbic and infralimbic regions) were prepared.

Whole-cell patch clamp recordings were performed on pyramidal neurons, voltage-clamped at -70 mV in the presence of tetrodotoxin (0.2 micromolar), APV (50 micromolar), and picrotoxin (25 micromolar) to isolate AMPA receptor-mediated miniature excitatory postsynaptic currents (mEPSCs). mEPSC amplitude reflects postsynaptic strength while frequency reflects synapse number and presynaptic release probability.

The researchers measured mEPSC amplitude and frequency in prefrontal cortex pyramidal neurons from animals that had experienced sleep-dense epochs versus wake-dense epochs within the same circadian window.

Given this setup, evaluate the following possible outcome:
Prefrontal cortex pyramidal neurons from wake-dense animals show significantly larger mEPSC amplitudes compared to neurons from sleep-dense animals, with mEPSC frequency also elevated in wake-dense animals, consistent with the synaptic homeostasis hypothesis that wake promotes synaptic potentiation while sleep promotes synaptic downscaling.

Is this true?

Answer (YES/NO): NO